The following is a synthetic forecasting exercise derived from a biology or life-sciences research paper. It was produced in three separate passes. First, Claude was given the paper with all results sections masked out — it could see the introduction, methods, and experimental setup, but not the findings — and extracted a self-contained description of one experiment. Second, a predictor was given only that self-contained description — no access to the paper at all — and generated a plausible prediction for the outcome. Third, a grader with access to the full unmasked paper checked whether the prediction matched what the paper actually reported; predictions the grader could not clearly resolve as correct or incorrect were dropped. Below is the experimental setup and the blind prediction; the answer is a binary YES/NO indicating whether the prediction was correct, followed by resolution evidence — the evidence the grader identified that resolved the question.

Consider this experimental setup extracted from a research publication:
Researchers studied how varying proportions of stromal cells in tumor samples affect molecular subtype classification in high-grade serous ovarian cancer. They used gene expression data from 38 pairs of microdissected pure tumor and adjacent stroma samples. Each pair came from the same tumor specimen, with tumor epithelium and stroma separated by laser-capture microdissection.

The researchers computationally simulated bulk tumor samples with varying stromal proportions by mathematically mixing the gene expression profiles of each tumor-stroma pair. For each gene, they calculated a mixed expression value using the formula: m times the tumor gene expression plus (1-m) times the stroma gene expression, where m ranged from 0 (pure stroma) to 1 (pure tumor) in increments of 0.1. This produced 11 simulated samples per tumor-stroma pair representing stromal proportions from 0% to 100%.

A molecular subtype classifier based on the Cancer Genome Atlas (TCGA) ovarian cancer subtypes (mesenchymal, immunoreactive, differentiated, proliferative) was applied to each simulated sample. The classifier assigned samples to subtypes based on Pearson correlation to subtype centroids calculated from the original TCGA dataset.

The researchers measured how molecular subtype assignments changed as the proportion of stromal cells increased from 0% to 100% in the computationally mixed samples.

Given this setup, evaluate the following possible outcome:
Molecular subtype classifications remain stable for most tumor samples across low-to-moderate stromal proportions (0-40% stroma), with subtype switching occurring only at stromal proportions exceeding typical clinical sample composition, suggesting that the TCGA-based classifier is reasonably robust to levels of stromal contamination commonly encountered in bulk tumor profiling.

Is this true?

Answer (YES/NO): NO